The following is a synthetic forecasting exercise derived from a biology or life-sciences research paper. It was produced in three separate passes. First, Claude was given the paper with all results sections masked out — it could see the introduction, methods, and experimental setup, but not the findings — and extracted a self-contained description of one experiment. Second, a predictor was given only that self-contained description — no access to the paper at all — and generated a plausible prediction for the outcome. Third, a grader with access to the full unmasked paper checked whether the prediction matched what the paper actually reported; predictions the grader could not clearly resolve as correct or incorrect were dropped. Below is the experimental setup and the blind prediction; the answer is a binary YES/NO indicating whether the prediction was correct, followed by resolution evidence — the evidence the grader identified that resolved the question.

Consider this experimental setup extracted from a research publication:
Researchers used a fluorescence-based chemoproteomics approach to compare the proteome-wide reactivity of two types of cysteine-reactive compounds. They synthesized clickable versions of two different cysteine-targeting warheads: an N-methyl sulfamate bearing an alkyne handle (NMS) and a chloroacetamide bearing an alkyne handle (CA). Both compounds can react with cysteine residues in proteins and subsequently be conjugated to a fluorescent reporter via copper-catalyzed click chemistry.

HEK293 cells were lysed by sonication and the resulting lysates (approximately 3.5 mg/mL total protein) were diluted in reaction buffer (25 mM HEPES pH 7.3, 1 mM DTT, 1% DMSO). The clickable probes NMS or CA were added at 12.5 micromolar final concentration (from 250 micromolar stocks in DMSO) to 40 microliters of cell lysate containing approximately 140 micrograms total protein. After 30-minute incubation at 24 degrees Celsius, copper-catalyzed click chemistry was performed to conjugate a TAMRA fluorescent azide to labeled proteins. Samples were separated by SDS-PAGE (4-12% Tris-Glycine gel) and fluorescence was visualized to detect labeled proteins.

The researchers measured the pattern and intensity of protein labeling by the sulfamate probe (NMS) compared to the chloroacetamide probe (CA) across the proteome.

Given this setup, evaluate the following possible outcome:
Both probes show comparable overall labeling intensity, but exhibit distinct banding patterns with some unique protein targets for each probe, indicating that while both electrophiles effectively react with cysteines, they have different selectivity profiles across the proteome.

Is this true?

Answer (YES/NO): NO